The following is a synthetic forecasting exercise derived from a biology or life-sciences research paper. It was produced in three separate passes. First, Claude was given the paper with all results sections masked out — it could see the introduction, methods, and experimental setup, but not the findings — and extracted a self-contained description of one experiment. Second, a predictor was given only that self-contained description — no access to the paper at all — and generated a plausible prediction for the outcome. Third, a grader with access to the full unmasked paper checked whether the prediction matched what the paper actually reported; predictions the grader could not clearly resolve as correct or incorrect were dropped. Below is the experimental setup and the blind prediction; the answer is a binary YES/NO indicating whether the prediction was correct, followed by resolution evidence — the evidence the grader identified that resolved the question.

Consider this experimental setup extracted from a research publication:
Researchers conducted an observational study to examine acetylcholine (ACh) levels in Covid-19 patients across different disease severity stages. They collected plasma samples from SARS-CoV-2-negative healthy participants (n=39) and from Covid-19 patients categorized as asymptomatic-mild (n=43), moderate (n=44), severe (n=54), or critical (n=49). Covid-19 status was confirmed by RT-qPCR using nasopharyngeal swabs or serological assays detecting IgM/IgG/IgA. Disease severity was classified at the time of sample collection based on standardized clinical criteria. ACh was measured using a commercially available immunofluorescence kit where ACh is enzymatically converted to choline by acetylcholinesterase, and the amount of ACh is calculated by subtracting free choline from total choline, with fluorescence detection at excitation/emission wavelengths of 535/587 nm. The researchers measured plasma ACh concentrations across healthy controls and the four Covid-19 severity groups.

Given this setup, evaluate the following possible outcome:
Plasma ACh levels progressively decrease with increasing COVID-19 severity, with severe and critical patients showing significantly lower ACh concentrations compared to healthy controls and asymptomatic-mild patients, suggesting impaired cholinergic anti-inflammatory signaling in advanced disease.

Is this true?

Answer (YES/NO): NO